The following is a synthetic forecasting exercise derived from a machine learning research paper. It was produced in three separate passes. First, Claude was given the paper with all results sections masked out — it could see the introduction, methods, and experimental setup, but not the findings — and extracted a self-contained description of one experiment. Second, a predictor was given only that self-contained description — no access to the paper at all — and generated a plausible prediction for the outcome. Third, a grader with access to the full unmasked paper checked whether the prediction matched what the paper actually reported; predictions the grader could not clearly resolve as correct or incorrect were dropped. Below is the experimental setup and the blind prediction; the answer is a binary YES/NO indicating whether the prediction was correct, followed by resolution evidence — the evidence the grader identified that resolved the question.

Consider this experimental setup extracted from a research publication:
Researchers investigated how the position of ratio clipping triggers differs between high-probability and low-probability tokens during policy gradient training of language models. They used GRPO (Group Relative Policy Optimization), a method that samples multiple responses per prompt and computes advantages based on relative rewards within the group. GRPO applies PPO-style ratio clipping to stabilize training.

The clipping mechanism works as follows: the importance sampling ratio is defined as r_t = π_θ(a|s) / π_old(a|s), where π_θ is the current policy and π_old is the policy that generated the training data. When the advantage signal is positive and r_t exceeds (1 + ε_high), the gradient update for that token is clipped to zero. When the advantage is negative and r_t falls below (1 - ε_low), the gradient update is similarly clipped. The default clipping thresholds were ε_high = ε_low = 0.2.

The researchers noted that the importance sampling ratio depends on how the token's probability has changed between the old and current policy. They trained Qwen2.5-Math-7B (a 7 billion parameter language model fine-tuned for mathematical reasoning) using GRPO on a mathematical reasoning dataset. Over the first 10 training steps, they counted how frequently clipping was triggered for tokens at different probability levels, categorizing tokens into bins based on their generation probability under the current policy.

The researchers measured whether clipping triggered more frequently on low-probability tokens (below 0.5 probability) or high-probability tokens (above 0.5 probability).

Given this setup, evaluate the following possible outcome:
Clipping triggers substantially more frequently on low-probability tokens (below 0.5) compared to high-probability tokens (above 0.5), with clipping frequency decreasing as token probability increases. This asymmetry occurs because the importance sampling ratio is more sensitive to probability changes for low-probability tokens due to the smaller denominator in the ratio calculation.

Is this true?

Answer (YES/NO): YES